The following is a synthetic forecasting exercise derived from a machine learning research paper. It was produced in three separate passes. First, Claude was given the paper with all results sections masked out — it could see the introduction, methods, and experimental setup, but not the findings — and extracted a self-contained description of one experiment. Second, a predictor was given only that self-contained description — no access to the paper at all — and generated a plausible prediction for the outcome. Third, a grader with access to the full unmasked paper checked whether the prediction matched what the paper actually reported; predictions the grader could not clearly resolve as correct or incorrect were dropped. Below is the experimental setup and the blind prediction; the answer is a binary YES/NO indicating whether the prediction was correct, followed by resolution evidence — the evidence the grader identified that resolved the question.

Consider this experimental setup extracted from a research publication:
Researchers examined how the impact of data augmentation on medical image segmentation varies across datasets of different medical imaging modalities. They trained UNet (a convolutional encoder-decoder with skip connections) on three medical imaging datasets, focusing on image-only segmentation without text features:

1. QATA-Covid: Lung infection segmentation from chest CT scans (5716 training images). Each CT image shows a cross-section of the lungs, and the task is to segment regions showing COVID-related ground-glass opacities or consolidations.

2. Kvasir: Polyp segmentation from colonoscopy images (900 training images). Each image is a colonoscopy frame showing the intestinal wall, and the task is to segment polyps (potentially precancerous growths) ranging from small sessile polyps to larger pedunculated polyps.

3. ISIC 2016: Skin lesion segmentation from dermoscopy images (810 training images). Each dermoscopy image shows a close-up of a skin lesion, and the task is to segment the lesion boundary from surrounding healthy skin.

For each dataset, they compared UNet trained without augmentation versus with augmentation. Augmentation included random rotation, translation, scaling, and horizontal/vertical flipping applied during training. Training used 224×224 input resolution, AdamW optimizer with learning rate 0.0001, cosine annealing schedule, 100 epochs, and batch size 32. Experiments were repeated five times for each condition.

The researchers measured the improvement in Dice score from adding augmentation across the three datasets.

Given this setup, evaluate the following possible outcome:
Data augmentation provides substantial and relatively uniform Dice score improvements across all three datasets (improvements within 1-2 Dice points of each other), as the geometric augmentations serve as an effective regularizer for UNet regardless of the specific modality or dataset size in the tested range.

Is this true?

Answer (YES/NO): YES